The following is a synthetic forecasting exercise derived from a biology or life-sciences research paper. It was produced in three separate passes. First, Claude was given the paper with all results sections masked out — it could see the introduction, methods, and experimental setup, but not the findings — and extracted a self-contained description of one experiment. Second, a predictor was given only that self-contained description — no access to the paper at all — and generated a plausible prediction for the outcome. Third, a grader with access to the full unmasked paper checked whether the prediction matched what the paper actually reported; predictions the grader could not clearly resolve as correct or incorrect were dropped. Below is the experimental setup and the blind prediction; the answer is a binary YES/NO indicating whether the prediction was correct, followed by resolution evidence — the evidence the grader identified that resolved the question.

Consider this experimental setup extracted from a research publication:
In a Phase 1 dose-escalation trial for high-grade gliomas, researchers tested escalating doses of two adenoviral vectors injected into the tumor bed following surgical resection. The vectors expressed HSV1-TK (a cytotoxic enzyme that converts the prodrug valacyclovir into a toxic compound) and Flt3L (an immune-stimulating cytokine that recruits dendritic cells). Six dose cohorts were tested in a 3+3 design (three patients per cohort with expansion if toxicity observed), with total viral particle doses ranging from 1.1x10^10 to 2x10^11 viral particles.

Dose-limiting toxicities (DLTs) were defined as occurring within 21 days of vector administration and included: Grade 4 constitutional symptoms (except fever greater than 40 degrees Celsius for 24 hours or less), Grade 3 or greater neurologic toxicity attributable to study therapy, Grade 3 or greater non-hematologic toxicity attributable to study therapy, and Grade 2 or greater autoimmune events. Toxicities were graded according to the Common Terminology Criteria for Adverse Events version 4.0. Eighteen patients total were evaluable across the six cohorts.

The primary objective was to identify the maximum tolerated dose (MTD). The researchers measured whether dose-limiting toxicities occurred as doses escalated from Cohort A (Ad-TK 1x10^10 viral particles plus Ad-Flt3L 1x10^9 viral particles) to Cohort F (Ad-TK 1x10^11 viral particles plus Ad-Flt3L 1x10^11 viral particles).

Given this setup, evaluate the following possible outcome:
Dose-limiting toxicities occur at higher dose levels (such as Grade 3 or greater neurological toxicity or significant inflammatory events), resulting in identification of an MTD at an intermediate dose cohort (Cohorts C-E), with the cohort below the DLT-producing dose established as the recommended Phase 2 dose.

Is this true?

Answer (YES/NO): NO